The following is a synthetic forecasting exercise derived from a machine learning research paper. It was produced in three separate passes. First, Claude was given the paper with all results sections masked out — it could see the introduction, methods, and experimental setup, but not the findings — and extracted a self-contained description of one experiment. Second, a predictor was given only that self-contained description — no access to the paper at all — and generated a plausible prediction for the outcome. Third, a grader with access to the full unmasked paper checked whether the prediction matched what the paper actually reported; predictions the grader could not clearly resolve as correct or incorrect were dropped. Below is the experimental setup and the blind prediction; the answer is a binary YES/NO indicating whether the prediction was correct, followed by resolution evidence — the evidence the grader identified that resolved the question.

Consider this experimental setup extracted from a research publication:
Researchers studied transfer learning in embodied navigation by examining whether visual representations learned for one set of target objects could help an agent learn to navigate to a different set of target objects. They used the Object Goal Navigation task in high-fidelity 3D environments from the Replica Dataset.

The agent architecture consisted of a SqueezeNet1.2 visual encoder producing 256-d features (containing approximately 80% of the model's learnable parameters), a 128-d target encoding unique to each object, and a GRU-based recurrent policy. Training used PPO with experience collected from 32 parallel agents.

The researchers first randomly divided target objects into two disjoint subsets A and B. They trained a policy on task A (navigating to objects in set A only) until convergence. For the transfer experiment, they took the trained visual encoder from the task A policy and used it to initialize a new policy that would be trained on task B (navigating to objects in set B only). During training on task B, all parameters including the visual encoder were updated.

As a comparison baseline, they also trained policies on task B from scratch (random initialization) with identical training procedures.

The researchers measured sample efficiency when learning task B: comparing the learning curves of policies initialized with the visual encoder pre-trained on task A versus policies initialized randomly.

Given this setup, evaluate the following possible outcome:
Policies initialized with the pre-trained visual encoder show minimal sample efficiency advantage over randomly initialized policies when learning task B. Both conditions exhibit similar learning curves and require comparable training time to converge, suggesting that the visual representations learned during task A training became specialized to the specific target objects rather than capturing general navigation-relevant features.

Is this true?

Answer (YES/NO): NO